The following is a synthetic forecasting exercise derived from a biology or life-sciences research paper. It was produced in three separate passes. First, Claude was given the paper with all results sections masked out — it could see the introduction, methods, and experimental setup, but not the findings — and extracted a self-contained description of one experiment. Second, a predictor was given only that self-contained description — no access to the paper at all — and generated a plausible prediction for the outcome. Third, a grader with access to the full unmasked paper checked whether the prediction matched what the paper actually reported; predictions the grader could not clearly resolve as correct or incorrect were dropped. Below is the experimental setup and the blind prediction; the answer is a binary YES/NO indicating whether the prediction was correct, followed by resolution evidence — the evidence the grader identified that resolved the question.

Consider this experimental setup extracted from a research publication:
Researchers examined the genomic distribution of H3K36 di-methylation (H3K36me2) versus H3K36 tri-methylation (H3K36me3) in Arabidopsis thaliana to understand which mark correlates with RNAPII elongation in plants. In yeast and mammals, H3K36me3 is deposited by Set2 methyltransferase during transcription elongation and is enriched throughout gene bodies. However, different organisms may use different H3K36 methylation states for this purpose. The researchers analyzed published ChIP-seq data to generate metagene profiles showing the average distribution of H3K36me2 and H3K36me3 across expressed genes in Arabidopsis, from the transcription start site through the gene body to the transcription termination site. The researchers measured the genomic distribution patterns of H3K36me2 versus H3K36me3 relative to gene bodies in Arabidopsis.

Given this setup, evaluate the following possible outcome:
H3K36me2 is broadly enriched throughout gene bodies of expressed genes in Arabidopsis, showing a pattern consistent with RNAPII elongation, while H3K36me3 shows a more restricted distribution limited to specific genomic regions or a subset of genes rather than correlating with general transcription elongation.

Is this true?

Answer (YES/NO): NO